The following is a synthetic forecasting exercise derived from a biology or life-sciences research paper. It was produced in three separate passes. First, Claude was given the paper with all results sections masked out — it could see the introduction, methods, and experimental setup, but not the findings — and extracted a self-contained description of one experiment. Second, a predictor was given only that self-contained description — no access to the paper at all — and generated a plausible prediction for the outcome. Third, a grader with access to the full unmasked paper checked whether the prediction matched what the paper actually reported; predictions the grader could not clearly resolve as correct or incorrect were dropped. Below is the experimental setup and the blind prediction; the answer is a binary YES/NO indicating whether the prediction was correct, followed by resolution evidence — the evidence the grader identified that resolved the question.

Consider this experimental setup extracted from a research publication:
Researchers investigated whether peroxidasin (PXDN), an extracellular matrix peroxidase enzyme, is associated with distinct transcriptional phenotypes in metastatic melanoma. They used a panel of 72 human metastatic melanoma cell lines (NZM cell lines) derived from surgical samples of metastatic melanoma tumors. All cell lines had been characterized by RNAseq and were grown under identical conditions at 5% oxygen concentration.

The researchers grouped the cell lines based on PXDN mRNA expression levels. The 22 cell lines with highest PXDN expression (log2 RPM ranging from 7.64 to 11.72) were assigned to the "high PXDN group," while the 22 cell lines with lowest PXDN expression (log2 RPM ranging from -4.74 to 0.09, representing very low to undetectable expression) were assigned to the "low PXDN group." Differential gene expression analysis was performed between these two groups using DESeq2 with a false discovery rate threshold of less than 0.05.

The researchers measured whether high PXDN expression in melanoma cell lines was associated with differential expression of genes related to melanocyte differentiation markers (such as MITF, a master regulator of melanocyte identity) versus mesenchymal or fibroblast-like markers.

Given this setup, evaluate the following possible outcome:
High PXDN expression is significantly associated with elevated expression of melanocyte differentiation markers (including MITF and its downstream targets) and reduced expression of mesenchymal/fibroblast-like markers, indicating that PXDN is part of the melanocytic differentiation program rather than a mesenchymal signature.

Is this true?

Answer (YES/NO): NO